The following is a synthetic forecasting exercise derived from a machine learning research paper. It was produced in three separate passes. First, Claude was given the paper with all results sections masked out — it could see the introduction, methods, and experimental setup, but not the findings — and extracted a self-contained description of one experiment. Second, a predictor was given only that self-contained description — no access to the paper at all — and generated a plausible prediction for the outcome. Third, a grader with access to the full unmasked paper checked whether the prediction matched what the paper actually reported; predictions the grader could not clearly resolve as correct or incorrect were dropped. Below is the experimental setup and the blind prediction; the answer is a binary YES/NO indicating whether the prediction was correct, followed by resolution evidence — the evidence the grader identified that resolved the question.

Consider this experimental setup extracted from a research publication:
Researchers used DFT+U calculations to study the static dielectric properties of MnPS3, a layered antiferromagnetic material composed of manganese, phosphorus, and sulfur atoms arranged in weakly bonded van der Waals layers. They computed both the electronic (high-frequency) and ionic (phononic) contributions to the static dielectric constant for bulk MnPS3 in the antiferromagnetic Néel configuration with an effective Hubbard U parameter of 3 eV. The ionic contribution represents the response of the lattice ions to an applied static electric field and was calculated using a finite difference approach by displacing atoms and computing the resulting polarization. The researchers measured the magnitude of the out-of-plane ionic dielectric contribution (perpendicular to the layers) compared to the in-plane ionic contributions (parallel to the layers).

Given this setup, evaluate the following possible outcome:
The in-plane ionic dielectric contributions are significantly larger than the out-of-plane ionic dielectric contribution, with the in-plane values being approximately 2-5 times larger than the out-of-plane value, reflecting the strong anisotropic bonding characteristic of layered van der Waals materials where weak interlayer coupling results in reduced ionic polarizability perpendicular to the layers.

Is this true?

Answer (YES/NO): NO